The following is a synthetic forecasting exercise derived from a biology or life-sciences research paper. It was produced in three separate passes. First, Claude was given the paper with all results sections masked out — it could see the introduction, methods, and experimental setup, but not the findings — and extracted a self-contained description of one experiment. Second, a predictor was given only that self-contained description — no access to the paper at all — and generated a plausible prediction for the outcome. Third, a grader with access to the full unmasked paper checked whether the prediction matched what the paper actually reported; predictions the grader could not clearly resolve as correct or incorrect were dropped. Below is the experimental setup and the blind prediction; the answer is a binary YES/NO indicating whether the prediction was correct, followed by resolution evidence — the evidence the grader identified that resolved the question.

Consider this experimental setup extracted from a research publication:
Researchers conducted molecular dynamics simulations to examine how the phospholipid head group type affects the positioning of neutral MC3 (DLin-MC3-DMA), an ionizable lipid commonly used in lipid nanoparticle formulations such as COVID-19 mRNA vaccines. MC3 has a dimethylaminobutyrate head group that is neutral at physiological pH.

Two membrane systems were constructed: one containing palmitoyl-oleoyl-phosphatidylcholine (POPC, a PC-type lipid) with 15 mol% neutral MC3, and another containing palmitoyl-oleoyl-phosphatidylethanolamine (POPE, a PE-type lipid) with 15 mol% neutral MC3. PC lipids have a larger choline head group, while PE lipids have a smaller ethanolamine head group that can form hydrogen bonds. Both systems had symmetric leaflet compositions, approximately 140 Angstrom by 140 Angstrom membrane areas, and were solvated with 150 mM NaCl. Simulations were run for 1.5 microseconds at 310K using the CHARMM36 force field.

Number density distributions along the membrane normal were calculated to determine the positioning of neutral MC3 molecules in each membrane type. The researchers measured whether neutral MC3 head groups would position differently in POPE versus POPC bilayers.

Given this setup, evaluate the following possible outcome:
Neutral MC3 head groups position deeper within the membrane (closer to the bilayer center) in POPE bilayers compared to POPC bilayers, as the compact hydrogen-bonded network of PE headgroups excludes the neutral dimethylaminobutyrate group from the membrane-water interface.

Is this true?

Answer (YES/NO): NO